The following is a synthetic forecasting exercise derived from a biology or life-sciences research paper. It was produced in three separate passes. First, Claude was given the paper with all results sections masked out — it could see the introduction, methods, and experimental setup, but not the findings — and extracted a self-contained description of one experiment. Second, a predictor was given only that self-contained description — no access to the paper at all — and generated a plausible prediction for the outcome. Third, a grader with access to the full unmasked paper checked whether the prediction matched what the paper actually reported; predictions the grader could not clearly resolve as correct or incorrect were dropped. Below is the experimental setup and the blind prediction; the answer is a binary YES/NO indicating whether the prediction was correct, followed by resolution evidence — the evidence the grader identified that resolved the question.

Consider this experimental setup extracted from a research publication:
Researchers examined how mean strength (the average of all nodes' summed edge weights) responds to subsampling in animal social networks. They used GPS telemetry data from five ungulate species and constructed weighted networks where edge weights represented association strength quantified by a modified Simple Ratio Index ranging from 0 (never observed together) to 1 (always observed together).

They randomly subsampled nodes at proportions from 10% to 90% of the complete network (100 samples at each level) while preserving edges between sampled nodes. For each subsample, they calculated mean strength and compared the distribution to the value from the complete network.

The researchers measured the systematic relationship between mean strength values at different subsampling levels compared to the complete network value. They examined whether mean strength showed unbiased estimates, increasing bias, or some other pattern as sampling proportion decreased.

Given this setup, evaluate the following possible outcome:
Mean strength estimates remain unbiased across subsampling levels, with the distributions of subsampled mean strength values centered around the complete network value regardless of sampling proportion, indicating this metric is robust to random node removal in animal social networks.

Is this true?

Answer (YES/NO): NO